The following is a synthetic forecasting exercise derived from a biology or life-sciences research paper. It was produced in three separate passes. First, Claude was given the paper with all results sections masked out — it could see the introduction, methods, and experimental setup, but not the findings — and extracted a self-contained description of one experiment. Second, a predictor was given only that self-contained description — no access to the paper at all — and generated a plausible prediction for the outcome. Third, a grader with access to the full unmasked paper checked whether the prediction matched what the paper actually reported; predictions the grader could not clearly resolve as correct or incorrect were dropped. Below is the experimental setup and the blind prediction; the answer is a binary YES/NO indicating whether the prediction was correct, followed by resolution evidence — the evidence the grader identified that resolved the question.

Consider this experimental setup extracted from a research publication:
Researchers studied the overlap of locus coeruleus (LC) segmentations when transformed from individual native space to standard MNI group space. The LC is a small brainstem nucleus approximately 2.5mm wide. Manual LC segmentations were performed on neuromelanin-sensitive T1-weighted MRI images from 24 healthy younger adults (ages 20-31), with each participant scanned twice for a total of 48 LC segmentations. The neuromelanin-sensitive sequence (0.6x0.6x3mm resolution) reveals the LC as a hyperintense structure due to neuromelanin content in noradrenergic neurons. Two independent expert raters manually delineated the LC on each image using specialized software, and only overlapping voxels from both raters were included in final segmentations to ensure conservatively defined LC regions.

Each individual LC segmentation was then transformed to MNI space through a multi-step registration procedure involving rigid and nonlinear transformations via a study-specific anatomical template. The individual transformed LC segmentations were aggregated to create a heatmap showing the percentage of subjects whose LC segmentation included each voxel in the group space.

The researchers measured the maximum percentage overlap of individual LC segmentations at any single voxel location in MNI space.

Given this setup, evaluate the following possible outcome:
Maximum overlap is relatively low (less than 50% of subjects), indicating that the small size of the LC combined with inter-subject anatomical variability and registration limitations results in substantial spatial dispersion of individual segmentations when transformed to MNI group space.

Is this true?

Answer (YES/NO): NO